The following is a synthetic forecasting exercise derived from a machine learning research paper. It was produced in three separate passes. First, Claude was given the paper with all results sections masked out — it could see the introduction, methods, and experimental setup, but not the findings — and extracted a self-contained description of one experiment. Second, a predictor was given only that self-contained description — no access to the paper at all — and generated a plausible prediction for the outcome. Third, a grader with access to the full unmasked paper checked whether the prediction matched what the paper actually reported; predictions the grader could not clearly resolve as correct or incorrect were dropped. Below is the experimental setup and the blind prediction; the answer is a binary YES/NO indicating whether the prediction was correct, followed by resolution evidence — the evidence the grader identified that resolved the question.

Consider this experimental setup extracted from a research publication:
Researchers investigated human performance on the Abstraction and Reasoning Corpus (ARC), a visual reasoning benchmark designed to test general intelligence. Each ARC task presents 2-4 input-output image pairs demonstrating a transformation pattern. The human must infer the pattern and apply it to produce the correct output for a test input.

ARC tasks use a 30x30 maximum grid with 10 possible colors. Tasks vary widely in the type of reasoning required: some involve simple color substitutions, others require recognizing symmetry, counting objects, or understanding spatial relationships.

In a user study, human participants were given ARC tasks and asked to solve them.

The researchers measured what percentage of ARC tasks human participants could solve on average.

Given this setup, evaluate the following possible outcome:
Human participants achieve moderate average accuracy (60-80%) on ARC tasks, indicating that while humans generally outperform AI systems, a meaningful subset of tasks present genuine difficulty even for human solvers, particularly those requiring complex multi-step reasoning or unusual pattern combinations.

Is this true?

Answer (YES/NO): NO